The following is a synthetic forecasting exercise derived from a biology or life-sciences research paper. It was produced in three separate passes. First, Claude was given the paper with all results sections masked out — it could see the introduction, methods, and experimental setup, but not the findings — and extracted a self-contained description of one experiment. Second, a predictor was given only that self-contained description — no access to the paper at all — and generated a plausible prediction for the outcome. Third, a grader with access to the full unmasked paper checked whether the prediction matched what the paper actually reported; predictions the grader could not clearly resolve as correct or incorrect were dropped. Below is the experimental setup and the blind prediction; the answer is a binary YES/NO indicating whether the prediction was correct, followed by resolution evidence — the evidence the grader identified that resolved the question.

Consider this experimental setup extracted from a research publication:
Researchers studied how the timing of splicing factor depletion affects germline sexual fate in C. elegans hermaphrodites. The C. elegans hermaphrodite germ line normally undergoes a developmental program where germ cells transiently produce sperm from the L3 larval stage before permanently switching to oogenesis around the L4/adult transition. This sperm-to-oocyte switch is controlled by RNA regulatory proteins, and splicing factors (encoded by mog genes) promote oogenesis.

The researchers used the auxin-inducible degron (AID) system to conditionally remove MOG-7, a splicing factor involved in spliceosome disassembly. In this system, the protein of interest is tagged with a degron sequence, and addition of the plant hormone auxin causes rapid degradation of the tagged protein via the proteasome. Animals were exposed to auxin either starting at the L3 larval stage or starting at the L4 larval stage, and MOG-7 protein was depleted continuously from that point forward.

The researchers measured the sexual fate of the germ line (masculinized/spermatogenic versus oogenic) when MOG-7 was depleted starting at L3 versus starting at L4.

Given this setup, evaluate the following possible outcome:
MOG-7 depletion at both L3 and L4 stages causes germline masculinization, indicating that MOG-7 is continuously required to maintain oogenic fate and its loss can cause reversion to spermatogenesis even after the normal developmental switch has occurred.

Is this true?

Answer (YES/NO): NO